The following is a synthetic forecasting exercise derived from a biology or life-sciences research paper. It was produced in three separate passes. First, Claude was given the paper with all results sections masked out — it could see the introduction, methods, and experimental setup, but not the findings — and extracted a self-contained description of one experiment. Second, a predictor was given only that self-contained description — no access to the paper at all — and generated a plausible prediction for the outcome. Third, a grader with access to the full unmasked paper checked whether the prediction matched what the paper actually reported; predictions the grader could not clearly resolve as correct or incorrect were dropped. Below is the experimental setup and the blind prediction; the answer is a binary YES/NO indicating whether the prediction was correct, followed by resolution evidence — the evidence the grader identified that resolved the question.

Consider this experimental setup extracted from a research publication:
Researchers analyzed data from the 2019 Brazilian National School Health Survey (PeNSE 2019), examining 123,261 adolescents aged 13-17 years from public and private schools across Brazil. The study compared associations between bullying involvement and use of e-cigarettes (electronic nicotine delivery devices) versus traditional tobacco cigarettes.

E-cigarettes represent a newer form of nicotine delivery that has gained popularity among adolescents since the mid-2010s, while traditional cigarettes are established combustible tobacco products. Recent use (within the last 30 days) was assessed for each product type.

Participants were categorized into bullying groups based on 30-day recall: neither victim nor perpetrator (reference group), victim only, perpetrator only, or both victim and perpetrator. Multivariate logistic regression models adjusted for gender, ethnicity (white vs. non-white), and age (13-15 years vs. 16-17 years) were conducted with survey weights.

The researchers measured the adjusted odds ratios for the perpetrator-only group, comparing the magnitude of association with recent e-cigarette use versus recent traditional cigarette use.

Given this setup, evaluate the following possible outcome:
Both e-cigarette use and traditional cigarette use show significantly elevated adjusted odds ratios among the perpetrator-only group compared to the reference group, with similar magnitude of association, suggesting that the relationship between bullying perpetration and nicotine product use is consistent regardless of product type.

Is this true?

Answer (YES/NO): NO